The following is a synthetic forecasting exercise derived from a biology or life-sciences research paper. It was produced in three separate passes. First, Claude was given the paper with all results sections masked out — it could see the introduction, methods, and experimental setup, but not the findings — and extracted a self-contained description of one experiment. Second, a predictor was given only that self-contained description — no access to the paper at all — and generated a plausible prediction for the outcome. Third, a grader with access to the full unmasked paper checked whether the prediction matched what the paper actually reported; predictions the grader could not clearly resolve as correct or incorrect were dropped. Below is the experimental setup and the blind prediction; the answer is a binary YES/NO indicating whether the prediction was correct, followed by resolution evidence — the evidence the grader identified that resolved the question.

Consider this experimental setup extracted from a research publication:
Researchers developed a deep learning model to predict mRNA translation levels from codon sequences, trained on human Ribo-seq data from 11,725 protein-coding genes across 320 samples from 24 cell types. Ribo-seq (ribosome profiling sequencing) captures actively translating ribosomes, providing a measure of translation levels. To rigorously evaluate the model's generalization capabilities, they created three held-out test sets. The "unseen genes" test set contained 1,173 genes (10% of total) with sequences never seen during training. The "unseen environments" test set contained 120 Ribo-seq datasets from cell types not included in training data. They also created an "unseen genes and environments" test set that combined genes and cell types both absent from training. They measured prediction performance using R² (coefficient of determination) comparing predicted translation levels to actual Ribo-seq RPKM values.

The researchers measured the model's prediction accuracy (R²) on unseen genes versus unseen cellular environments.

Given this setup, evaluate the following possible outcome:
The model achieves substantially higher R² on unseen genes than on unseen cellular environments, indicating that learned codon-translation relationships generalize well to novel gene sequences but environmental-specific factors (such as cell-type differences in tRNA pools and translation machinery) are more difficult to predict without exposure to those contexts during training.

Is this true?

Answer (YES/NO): NO